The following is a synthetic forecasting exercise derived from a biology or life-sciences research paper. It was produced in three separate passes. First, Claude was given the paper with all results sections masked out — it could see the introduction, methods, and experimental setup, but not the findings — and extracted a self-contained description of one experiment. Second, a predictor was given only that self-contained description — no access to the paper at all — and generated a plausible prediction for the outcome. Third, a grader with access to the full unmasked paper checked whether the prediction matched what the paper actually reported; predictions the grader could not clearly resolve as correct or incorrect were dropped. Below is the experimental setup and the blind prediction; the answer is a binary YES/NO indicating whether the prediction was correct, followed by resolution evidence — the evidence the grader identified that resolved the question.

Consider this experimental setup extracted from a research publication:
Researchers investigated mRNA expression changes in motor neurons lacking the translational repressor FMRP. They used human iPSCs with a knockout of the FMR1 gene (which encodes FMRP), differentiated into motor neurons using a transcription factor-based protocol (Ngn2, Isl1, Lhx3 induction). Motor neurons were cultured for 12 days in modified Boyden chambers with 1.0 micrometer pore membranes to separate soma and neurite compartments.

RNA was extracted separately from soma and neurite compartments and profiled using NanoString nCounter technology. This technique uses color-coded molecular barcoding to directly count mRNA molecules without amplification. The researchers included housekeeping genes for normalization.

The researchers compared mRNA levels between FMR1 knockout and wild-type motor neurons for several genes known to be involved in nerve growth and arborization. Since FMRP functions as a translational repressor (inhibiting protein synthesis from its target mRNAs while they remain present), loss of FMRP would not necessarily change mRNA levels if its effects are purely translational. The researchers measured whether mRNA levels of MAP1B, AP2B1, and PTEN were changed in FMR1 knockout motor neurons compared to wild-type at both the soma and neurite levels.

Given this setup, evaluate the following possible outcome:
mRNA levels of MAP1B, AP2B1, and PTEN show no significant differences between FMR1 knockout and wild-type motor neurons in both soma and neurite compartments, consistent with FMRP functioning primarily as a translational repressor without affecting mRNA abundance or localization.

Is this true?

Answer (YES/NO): NO